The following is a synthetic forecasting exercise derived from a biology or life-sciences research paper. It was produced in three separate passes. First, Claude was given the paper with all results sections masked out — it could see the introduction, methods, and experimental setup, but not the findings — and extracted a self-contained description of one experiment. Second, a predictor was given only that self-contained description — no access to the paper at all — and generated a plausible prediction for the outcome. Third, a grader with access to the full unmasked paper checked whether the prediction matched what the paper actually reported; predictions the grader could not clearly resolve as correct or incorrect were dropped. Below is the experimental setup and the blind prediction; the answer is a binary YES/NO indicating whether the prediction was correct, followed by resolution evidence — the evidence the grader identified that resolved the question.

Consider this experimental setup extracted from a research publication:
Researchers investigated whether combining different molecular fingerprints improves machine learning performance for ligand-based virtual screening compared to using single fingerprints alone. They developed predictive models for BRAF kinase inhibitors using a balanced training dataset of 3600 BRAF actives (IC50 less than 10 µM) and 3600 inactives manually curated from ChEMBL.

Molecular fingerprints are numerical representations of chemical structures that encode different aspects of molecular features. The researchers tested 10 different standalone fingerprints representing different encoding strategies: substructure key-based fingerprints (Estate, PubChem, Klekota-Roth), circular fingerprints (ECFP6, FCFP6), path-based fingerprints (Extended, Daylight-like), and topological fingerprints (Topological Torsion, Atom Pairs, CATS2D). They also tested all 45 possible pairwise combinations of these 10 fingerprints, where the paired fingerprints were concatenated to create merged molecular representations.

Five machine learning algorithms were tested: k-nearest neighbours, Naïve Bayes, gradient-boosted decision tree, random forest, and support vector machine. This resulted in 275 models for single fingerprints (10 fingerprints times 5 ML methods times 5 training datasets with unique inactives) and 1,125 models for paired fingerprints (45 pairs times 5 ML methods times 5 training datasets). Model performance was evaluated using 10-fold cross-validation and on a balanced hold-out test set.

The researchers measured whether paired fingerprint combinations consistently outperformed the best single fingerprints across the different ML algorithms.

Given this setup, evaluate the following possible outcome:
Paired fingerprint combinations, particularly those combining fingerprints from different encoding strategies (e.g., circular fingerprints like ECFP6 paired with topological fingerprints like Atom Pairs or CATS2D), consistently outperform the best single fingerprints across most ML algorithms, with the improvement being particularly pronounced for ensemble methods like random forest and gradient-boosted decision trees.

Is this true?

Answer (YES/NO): NO